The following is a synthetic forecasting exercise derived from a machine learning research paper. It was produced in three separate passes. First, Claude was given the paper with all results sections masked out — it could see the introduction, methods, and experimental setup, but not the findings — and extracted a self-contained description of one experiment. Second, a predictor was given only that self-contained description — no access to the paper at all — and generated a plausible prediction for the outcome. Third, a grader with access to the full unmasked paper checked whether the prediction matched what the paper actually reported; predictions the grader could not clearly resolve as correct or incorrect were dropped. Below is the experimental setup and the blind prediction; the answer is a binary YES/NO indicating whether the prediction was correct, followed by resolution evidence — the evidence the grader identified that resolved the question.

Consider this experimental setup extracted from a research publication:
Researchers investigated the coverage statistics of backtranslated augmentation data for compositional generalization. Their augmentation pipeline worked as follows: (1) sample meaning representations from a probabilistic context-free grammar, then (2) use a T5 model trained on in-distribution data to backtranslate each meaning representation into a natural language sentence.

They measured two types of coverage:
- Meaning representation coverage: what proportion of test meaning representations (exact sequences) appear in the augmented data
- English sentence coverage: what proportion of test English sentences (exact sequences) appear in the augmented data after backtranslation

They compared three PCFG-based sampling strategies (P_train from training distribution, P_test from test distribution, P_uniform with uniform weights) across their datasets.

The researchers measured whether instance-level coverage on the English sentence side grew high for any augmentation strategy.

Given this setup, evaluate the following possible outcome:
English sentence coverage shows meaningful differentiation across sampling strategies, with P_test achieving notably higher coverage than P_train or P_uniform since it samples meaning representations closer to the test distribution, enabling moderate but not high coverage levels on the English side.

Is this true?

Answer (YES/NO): NO